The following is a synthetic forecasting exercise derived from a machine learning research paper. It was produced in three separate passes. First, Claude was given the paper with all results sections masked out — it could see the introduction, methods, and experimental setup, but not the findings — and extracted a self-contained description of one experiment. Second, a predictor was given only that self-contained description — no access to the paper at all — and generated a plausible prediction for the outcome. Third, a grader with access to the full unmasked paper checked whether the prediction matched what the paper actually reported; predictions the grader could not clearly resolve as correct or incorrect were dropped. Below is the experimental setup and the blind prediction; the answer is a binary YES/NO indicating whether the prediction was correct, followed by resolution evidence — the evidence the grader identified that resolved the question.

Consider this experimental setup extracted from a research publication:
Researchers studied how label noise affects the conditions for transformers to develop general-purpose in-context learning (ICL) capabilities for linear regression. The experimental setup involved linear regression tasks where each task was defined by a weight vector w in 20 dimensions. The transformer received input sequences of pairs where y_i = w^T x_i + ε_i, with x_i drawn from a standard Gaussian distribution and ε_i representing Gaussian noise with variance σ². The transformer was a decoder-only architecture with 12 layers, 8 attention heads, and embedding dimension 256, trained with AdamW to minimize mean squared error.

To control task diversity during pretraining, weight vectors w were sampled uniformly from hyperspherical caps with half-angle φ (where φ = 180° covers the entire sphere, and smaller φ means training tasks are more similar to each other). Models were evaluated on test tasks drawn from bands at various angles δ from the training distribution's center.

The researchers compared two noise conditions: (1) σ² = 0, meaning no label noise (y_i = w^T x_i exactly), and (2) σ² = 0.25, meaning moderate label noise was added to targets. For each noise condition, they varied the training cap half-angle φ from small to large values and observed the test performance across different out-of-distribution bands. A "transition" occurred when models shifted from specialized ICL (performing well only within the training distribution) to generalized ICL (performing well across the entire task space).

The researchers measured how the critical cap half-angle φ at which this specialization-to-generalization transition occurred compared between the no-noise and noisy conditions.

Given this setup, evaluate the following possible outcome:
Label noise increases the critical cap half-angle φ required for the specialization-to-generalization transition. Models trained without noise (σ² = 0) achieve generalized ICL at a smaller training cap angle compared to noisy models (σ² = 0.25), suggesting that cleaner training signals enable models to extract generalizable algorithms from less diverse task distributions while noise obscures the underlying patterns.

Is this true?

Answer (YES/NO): YES